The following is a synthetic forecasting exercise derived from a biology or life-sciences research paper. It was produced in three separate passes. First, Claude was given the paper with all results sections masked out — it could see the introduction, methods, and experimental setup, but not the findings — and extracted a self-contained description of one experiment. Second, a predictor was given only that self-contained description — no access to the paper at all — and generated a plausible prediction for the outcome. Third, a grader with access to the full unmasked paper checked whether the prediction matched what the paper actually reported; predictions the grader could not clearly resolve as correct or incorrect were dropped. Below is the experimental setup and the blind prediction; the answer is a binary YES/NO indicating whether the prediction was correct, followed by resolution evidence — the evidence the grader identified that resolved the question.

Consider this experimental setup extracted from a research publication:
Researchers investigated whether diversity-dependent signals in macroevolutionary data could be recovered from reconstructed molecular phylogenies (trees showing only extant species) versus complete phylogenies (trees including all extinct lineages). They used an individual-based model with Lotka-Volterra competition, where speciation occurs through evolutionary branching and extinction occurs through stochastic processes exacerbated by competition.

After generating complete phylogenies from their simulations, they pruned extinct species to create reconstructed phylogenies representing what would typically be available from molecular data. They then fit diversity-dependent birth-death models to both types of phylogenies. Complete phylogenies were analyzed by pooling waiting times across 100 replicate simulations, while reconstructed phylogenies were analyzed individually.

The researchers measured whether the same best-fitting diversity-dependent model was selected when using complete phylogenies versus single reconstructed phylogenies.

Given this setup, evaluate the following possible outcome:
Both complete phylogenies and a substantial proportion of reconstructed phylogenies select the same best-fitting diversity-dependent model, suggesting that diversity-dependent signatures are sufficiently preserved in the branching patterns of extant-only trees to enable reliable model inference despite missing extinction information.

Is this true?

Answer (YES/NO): NO